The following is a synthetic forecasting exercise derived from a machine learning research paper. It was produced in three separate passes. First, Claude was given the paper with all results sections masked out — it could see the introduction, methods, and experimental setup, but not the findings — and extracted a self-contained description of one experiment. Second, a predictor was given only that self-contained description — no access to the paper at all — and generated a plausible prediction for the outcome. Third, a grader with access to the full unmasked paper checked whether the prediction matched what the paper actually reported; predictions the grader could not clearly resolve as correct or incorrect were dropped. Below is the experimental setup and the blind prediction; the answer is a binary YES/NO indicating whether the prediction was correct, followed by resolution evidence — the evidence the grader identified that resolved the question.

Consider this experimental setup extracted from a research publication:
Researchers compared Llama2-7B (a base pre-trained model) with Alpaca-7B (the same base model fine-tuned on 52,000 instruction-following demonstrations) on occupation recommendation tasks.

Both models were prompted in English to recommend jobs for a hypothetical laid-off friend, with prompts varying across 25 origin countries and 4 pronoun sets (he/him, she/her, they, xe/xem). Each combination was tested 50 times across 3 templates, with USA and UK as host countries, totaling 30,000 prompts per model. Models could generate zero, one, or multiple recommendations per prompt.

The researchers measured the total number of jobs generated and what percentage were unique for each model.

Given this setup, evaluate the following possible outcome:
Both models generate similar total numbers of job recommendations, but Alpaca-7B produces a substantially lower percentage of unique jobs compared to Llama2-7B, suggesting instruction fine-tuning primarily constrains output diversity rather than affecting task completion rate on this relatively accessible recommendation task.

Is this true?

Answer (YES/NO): NO